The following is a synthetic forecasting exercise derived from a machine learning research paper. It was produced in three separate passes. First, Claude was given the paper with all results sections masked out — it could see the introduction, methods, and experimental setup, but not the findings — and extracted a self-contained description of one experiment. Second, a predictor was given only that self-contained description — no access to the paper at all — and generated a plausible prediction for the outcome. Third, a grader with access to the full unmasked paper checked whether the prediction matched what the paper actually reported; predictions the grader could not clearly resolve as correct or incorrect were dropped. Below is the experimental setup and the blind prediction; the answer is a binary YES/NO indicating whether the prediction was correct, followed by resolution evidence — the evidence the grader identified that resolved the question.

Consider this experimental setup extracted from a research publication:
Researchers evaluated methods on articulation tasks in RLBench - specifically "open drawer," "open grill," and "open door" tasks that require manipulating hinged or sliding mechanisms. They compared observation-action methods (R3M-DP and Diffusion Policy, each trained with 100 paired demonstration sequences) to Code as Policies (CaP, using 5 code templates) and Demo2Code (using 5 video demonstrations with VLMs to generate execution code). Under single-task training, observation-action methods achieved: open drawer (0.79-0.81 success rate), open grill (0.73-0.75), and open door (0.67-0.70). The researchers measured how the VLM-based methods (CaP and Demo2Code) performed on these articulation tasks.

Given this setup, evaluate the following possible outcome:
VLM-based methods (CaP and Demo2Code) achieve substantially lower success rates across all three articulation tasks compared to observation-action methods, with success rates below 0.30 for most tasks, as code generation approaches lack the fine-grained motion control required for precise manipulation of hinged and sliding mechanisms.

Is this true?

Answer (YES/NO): NO